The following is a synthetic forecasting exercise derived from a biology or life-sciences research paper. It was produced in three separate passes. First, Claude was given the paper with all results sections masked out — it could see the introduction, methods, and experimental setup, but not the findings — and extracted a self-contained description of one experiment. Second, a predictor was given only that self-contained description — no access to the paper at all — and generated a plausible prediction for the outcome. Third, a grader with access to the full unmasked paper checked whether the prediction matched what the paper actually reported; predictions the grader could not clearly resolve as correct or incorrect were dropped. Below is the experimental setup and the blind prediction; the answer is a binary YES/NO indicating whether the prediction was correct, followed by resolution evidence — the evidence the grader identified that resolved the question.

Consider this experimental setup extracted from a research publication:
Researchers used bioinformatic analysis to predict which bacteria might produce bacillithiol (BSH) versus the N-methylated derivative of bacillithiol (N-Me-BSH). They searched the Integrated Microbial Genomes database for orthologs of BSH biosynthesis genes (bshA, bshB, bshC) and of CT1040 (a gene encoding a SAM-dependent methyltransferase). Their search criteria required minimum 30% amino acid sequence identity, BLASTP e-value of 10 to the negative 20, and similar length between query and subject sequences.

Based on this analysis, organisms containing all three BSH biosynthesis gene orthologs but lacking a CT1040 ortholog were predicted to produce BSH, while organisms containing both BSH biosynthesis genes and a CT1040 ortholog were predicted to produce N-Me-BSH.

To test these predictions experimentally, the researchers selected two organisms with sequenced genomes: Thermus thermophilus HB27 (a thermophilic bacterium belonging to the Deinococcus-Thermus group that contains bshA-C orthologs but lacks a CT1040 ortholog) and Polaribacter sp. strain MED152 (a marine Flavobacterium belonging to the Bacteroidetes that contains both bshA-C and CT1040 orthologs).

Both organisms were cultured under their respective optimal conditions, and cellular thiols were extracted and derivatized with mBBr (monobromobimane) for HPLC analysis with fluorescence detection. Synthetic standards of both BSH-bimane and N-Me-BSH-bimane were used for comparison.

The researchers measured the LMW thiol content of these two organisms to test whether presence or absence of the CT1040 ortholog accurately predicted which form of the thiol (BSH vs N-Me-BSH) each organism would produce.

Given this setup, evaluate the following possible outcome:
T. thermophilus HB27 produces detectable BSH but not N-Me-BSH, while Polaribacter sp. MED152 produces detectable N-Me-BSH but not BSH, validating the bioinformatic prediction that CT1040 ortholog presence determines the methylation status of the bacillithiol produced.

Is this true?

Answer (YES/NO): NO